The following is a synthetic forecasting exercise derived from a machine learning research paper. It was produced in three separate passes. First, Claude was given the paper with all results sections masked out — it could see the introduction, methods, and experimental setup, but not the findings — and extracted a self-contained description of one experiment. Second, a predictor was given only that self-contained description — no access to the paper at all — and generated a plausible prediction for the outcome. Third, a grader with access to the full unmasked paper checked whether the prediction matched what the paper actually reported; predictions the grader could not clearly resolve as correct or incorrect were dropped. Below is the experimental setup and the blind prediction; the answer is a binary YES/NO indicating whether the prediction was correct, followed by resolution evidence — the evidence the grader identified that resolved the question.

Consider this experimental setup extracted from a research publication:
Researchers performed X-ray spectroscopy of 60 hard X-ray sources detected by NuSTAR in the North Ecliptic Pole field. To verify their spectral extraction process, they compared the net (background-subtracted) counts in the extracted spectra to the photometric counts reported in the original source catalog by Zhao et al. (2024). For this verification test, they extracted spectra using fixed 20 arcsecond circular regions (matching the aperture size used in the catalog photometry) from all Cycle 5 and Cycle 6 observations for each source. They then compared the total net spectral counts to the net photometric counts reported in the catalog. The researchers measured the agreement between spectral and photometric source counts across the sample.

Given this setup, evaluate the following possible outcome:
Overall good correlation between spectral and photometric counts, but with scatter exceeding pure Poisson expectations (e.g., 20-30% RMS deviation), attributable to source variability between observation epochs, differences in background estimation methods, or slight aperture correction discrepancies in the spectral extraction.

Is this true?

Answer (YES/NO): NO